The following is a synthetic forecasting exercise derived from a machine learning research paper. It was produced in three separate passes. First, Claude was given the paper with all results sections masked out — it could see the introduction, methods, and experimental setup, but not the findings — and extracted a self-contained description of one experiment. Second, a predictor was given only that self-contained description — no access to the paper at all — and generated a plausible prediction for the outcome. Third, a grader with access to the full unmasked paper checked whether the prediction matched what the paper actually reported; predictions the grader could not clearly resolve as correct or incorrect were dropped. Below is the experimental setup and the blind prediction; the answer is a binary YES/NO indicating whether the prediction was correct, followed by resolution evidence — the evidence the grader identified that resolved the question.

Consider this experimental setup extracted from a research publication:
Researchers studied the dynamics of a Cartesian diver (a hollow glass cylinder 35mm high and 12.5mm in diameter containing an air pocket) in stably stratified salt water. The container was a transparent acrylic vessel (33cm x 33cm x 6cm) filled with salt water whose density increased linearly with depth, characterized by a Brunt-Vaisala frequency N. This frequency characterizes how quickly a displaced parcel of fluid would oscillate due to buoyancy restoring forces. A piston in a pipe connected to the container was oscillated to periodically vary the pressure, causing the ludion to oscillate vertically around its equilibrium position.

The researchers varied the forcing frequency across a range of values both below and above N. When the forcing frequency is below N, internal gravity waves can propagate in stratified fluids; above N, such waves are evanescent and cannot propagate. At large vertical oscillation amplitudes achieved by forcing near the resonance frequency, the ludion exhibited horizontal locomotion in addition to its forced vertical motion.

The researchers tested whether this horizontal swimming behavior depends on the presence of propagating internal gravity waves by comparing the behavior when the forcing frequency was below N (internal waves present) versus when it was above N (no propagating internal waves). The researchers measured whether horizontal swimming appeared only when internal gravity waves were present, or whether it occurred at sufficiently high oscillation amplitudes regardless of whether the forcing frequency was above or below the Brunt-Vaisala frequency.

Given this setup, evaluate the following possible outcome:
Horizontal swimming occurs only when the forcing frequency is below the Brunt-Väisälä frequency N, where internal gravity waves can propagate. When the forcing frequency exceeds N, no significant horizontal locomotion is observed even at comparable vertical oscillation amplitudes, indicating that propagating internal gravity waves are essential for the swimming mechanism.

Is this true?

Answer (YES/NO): NO